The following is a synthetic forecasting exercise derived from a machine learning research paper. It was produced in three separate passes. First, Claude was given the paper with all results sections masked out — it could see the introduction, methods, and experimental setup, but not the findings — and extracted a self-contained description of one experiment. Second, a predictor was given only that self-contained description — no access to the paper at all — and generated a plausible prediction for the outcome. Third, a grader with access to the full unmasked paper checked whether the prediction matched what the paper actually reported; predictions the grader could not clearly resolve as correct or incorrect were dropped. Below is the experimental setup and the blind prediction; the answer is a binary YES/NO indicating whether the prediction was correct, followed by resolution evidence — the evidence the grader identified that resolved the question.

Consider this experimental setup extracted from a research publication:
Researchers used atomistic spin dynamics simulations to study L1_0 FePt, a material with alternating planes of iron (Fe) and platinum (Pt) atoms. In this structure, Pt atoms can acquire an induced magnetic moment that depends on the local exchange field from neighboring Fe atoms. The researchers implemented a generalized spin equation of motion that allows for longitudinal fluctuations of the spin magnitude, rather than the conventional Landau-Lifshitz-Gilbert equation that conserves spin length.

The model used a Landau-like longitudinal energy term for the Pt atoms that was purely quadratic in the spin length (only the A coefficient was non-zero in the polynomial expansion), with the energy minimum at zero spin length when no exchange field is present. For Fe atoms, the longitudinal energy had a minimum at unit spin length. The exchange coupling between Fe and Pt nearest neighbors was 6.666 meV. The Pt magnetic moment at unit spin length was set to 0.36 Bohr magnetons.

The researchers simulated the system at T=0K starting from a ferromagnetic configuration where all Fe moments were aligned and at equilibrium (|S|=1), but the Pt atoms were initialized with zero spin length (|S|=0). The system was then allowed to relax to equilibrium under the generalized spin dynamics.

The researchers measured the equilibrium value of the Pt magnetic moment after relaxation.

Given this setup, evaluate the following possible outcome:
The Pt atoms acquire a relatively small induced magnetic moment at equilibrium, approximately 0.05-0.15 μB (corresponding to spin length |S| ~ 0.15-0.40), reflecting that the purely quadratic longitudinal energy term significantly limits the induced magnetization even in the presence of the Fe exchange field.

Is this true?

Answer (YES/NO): NO